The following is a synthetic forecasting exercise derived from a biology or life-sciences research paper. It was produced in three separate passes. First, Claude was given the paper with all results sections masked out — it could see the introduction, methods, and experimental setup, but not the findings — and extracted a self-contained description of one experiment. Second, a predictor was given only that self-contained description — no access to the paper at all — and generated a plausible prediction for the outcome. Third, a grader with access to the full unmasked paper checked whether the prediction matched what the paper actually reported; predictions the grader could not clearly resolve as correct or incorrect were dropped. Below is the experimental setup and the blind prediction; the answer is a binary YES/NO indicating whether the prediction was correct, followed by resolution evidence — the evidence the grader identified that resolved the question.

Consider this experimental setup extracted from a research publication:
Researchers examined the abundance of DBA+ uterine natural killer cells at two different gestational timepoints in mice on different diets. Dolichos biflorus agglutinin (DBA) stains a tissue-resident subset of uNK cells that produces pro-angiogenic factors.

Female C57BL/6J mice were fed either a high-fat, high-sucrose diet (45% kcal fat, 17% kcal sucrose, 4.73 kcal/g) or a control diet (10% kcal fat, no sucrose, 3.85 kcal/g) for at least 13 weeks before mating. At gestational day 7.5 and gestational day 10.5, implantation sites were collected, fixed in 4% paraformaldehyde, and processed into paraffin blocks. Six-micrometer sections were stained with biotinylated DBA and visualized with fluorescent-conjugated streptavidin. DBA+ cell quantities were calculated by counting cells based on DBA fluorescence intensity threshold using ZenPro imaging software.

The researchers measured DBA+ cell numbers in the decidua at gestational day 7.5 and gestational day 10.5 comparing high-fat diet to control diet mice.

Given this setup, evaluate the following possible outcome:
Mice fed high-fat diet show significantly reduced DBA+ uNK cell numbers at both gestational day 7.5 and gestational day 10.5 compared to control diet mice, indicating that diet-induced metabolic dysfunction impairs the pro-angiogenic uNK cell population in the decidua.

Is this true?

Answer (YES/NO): NO